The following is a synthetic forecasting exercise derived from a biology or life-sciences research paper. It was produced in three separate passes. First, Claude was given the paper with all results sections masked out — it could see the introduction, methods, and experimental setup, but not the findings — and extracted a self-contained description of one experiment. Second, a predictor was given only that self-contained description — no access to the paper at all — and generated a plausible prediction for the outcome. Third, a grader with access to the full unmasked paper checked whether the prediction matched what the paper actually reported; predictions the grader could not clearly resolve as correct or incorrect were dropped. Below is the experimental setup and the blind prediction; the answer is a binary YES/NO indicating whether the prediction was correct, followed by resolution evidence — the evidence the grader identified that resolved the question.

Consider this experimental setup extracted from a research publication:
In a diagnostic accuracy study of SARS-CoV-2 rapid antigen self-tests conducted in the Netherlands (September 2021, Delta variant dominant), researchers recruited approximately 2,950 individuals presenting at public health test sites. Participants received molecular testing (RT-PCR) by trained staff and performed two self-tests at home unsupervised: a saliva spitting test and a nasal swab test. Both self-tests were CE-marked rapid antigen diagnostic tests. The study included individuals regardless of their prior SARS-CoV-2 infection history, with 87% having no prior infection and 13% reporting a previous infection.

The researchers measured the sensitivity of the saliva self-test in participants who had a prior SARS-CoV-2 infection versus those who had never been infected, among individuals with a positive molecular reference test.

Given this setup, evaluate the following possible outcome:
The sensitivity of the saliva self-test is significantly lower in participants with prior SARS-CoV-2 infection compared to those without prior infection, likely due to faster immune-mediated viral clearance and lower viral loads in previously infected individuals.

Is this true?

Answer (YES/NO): YES